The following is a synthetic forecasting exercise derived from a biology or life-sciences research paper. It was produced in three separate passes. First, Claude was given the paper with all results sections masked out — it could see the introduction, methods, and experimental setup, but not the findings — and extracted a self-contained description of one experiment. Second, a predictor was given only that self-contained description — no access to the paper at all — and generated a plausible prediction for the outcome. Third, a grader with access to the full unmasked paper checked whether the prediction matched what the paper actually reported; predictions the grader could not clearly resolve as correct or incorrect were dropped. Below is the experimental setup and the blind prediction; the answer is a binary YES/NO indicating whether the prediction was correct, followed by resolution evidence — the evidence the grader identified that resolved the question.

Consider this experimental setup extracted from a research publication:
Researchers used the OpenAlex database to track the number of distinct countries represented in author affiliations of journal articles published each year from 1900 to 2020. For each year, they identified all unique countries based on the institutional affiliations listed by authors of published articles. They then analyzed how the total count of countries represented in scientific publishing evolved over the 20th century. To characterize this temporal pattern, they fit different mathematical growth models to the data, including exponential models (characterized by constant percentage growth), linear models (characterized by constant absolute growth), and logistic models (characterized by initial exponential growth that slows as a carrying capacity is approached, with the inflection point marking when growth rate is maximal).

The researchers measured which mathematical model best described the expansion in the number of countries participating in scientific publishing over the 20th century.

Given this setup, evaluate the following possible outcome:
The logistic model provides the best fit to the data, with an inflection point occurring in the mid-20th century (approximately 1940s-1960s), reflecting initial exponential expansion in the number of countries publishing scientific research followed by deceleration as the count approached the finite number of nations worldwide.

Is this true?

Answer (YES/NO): NO